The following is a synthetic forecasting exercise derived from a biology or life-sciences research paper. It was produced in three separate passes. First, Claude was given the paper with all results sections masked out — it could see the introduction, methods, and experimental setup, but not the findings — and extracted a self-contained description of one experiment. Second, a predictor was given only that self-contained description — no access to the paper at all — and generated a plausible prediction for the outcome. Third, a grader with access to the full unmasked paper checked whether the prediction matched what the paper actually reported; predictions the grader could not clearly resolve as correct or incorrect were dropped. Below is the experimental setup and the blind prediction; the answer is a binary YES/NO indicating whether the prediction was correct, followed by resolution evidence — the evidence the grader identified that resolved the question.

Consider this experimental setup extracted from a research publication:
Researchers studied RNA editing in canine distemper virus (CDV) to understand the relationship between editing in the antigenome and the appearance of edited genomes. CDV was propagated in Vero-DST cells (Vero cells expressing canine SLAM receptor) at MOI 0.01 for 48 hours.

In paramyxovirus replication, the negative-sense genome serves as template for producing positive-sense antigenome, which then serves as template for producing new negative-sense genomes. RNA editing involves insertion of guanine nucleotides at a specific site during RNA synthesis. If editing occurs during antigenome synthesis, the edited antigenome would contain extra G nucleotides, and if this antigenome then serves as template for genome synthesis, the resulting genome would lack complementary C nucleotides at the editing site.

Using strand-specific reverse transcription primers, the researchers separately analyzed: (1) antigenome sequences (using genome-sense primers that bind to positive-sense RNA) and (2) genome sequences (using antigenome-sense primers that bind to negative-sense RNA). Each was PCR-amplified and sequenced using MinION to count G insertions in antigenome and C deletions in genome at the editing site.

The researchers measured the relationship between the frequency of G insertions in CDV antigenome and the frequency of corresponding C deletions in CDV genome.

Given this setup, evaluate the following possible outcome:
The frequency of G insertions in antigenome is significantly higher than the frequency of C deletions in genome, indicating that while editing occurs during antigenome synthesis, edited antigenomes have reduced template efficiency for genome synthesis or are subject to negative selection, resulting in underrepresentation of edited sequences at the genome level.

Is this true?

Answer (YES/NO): YES